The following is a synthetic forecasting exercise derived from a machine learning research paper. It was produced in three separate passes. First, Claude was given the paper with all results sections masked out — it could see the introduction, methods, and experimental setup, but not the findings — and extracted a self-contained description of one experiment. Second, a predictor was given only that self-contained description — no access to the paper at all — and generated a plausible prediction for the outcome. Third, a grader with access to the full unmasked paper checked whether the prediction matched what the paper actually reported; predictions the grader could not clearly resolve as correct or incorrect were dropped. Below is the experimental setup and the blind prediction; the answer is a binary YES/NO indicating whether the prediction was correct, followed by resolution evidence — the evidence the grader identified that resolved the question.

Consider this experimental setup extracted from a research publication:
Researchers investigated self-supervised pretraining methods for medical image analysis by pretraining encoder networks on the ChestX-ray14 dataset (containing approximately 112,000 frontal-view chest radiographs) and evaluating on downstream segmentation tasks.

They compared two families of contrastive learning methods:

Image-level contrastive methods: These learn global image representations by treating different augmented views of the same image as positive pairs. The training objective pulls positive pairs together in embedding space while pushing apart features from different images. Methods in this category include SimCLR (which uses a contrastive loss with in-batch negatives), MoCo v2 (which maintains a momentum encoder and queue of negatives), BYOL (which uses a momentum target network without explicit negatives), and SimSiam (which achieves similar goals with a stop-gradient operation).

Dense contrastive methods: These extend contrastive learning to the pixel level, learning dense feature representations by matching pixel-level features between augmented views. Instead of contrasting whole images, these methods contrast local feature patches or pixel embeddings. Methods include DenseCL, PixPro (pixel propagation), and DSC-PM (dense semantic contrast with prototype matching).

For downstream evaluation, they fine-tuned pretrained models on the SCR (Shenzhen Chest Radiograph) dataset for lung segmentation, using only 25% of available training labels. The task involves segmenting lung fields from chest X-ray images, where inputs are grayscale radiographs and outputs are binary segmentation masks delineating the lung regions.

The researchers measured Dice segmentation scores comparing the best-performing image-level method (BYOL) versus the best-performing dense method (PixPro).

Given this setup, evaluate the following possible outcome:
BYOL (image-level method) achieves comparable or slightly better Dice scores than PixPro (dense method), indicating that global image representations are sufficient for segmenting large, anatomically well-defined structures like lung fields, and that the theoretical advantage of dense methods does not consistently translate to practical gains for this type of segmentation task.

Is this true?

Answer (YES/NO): NO